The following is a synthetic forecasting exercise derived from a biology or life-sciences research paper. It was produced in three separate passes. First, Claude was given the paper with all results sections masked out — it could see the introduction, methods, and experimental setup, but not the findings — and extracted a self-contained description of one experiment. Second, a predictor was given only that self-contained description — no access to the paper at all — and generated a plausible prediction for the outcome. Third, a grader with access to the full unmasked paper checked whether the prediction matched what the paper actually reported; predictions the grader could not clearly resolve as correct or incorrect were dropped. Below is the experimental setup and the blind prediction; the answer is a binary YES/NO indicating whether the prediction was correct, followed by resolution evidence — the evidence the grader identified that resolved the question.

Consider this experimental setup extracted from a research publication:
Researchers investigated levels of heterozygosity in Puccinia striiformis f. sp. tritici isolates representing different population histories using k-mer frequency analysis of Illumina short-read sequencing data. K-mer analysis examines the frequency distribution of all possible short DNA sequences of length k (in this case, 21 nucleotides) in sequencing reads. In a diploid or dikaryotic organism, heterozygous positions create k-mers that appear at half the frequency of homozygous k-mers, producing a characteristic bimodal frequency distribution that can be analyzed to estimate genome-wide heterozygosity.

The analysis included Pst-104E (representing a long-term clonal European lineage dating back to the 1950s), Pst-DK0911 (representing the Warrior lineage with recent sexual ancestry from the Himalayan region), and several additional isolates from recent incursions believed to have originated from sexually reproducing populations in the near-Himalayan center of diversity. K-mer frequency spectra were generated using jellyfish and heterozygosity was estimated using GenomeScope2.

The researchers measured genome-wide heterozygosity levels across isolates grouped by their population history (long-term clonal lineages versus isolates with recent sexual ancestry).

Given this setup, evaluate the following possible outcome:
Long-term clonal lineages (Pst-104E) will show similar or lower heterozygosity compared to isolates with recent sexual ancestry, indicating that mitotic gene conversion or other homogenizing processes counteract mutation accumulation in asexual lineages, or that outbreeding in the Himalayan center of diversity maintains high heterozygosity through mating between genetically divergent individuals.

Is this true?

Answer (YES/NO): NO